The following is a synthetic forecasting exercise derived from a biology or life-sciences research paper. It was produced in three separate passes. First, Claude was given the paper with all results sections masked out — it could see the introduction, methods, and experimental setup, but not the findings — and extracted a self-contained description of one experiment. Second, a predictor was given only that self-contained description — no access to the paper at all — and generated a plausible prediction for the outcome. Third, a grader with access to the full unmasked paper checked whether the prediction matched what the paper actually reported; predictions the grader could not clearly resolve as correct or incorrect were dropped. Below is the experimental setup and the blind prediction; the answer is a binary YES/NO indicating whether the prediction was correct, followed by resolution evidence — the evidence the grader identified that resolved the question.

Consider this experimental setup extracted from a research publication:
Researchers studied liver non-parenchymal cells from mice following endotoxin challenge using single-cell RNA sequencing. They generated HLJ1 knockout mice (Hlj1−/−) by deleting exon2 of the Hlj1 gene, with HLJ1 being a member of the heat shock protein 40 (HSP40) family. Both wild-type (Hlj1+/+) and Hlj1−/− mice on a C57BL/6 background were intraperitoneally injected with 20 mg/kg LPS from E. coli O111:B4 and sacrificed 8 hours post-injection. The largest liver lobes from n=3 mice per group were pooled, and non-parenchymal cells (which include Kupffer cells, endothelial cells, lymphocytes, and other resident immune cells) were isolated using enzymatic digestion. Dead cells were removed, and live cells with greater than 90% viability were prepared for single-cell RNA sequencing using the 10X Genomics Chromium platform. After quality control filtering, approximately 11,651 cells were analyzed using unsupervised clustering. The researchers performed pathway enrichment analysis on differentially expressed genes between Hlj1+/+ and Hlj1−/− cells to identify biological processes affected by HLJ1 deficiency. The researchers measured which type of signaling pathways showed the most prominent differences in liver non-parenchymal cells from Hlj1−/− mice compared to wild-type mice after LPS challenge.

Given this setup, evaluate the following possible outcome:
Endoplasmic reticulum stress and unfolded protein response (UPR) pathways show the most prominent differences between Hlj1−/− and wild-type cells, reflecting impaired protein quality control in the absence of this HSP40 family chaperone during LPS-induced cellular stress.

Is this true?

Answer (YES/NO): NO